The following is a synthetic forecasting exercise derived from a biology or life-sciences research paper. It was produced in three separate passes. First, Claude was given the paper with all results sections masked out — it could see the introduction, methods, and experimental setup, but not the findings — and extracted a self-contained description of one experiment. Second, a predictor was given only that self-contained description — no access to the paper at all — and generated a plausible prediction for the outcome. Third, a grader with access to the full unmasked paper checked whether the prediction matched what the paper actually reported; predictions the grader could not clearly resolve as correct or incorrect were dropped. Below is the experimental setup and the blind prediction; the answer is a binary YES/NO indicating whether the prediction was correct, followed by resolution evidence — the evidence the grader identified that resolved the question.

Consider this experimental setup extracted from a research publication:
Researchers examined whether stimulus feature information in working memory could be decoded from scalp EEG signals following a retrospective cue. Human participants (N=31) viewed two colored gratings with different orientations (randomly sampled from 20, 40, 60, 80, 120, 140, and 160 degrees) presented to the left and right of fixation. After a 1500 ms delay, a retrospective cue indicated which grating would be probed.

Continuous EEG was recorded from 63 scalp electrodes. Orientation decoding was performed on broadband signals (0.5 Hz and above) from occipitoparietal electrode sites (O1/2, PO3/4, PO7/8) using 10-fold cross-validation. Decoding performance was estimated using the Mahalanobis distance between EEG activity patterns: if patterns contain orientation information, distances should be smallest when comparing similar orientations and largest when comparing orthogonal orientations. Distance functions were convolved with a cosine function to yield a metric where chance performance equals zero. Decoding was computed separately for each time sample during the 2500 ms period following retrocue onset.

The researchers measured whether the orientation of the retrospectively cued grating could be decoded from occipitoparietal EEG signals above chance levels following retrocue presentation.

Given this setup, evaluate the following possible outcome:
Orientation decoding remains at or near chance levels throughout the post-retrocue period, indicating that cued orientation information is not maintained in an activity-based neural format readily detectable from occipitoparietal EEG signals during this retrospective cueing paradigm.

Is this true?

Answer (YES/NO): NO